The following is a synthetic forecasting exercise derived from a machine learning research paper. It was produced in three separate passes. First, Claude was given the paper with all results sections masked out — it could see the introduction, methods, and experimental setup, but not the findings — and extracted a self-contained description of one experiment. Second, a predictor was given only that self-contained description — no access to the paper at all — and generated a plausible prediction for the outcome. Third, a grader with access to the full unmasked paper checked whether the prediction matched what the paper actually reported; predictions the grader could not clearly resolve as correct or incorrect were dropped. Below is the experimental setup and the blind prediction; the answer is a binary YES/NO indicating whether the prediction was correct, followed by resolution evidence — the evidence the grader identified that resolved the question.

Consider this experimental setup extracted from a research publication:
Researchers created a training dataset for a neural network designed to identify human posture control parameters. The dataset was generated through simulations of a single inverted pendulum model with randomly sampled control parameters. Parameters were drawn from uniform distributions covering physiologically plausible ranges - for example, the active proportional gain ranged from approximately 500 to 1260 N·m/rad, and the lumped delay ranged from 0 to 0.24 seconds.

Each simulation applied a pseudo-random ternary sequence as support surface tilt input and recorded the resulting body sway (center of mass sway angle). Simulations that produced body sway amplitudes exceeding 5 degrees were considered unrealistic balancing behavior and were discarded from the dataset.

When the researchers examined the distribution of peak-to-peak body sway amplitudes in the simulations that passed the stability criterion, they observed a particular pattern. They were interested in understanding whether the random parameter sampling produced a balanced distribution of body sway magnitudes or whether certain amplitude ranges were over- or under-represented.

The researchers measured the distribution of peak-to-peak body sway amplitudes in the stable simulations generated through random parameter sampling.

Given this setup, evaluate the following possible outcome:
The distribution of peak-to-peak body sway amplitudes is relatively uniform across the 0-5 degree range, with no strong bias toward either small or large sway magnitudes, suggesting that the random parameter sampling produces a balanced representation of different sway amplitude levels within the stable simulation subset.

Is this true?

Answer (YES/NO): NO